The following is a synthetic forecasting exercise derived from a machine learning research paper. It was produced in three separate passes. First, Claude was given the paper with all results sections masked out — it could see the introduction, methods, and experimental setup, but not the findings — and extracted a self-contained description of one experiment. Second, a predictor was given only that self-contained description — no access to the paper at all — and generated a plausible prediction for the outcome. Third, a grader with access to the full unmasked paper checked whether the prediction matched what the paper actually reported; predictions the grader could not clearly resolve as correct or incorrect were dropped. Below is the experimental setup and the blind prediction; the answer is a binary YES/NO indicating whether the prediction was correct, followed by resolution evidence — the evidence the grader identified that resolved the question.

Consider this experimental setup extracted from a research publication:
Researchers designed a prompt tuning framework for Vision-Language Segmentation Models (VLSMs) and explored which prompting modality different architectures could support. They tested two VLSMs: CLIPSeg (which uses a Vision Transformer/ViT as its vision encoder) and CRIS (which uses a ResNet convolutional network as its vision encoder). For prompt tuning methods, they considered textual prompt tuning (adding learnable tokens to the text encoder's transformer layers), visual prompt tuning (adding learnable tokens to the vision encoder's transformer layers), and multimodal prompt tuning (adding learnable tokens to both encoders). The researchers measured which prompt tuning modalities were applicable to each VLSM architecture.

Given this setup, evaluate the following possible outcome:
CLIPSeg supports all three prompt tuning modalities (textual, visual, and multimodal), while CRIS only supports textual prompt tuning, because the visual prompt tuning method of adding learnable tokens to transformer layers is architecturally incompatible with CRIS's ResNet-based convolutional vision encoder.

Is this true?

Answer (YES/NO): YES